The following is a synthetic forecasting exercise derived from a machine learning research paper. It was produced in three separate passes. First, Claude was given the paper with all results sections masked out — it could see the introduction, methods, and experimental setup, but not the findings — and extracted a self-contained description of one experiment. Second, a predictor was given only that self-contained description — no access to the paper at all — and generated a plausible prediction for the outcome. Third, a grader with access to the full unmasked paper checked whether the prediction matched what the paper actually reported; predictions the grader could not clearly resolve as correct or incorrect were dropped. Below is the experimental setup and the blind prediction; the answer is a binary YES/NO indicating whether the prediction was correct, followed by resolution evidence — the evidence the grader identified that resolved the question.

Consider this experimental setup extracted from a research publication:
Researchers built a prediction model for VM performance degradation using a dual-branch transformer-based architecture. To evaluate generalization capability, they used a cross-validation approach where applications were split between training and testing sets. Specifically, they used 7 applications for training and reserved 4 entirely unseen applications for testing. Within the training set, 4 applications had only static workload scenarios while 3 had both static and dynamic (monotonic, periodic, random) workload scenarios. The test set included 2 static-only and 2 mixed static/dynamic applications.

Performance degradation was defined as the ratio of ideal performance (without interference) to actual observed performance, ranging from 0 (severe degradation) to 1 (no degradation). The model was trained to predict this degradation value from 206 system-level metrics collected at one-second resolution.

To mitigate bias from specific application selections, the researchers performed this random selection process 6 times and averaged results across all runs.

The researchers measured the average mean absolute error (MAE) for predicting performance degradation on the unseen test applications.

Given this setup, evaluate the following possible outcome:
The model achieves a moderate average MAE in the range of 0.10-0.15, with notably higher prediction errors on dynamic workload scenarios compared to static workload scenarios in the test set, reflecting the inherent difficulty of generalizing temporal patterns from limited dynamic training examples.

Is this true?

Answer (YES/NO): NO